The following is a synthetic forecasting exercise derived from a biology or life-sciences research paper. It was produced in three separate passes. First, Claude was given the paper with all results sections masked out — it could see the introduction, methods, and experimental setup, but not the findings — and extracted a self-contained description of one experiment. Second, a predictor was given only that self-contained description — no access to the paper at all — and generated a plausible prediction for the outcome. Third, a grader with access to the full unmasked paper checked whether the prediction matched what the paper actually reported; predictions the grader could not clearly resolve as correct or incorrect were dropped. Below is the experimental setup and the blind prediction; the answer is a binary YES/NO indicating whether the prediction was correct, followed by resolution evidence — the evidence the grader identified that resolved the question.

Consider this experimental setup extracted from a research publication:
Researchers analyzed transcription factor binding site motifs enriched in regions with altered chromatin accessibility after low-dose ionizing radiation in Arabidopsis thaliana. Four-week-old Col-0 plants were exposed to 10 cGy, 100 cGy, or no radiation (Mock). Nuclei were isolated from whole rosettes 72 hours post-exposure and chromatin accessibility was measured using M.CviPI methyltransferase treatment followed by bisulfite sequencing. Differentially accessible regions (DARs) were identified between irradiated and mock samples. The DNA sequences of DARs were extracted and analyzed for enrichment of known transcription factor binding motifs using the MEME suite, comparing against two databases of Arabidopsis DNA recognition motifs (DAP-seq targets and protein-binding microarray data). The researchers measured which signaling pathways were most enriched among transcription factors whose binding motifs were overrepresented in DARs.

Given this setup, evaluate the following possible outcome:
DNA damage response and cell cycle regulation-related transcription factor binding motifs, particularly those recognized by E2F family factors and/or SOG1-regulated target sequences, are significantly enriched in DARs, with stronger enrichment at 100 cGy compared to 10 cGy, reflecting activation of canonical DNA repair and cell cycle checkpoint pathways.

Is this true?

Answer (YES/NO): NO